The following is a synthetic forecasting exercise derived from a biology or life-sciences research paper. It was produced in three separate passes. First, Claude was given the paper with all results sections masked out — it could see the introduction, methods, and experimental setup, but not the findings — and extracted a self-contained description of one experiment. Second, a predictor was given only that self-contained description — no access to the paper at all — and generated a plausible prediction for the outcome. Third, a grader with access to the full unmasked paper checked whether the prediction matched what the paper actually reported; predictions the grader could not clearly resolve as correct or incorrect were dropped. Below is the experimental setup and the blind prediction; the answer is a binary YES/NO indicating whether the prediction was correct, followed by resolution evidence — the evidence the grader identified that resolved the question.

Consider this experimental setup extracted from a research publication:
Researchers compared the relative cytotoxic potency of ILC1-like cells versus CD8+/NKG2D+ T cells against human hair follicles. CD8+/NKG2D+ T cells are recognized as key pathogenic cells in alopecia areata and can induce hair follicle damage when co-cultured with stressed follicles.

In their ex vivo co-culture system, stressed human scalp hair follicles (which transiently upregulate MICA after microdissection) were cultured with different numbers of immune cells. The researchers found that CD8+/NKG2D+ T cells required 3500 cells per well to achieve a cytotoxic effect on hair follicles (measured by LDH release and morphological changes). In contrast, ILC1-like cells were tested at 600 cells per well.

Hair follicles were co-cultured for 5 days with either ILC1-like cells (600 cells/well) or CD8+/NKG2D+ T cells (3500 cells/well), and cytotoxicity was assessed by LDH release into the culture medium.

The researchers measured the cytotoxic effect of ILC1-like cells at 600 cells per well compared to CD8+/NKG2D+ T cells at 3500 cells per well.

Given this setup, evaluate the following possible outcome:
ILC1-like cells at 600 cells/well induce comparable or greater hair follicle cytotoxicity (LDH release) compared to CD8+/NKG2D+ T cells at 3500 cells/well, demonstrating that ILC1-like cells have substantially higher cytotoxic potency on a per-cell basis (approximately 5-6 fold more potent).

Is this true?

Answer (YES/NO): YES